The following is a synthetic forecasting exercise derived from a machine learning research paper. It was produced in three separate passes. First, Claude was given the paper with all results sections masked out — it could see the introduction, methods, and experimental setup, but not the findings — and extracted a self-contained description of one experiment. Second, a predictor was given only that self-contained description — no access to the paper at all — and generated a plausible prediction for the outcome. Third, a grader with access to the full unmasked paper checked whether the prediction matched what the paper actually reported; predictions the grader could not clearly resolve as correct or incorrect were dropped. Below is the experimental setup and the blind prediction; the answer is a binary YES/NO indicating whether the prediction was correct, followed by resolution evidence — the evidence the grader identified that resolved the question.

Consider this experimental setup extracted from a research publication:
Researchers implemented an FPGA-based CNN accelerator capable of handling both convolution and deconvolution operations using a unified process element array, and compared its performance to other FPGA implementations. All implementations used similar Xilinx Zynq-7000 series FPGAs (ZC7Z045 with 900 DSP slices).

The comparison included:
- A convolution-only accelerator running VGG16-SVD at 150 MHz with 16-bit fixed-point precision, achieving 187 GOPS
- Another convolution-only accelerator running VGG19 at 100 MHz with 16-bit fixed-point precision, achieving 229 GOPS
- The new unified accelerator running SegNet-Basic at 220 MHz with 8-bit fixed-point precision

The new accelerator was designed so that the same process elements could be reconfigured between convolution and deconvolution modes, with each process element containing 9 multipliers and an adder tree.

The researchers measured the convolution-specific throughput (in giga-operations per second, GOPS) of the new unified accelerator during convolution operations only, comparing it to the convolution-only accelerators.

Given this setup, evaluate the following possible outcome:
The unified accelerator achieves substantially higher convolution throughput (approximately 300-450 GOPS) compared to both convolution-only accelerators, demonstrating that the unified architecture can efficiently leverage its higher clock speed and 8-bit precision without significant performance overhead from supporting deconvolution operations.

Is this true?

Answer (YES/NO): NO